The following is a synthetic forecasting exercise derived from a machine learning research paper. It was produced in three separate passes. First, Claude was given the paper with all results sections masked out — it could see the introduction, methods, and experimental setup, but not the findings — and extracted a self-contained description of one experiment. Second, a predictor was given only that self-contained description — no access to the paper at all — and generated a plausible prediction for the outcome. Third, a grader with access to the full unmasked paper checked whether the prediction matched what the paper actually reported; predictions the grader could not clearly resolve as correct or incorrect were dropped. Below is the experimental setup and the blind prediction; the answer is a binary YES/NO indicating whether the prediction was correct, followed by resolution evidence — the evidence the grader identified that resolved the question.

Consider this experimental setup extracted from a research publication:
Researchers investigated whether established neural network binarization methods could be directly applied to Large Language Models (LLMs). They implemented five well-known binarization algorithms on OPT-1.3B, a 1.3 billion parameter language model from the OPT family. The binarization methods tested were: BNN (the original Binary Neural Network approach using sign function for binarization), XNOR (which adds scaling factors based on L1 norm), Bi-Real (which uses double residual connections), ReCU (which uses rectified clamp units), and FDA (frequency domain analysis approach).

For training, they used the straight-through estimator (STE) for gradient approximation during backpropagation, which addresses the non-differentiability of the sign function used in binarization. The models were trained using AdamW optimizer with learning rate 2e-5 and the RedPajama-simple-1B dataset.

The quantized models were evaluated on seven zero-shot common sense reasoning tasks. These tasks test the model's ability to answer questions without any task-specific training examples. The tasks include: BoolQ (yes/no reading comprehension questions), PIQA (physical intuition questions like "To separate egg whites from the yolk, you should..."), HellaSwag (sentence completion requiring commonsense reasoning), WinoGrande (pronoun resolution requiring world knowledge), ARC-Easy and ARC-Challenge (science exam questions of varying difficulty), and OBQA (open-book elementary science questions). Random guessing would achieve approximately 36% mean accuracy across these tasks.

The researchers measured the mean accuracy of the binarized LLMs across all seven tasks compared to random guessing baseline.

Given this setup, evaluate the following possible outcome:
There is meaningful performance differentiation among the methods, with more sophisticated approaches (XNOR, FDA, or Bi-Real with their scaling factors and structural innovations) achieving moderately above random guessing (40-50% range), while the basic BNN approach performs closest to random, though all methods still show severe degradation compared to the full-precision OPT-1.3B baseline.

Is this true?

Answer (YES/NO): NO